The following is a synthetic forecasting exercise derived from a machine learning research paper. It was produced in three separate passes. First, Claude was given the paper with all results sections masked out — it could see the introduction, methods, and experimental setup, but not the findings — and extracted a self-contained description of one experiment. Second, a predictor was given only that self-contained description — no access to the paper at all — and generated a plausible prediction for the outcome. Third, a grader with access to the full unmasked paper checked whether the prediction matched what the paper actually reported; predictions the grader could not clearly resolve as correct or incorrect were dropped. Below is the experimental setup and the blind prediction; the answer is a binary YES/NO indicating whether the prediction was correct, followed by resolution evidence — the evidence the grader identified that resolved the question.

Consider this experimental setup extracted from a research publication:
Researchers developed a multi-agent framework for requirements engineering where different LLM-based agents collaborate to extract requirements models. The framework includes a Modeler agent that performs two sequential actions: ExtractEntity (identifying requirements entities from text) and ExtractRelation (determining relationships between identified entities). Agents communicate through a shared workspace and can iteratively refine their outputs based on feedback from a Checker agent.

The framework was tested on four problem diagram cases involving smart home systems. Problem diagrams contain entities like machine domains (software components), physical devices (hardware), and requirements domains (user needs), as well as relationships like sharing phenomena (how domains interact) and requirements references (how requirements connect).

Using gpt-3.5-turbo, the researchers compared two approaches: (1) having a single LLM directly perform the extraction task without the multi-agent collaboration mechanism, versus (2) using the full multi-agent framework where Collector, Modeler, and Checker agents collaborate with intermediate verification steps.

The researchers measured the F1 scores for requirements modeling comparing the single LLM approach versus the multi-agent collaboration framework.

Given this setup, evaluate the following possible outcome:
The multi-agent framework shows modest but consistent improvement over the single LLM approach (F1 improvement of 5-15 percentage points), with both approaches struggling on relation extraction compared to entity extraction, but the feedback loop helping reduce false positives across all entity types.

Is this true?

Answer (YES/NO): NO